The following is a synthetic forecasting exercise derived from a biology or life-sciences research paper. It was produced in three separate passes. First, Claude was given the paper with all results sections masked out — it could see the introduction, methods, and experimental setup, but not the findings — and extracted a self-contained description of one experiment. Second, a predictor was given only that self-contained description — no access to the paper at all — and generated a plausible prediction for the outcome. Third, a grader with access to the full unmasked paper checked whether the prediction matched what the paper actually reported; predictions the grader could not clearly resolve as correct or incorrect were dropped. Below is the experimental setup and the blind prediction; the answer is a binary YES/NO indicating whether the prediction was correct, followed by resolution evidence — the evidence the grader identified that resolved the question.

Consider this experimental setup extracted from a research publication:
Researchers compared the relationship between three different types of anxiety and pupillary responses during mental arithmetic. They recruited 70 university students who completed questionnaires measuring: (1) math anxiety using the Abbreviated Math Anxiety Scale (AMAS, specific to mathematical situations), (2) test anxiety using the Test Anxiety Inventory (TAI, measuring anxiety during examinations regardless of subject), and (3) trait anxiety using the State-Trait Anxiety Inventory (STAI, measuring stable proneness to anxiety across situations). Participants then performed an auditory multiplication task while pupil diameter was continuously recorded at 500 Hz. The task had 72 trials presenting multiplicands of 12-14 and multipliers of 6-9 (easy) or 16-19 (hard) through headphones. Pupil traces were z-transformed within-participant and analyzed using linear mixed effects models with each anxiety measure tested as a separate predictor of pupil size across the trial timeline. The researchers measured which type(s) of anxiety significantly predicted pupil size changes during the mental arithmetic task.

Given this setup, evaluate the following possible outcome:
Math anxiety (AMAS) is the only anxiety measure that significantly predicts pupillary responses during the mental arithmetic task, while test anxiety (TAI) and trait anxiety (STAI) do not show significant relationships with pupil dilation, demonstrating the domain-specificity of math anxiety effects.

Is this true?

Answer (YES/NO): YES